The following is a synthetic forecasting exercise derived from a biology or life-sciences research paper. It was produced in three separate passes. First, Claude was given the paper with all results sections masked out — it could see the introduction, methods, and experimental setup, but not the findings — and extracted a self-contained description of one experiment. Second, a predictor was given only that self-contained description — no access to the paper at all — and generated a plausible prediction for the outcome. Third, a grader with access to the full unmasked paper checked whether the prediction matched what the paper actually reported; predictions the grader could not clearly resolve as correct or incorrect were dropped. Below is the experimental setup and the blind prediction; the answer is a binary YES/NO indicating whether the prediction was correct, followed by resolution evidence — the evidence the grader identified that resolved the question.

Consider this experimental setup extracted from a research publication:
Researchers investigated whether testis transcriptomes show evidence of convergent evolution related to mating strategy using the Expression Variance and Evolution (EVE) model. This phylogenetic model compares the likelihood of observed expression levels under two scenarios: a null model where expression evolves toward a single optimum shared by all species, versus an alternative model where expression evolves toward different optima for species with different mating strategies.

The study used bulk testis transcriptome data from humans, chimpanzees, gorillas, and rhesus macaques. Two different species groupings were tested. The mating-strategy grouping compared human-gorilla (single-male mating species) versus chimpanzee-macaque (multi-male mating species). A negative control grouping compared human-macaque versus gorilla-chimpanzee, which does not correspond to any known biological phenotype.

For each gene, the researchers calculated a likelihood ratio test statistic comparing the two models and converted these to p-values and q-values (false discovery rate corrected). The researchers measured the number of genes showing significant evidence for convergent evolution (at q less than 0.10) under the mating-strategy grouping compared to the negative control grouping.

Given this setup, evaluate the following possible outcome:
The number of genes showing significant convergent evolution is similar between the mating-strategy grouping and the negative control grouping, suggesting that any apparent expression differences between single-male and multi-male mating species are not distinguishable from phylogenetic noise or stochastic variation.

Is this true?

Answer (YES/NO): NO